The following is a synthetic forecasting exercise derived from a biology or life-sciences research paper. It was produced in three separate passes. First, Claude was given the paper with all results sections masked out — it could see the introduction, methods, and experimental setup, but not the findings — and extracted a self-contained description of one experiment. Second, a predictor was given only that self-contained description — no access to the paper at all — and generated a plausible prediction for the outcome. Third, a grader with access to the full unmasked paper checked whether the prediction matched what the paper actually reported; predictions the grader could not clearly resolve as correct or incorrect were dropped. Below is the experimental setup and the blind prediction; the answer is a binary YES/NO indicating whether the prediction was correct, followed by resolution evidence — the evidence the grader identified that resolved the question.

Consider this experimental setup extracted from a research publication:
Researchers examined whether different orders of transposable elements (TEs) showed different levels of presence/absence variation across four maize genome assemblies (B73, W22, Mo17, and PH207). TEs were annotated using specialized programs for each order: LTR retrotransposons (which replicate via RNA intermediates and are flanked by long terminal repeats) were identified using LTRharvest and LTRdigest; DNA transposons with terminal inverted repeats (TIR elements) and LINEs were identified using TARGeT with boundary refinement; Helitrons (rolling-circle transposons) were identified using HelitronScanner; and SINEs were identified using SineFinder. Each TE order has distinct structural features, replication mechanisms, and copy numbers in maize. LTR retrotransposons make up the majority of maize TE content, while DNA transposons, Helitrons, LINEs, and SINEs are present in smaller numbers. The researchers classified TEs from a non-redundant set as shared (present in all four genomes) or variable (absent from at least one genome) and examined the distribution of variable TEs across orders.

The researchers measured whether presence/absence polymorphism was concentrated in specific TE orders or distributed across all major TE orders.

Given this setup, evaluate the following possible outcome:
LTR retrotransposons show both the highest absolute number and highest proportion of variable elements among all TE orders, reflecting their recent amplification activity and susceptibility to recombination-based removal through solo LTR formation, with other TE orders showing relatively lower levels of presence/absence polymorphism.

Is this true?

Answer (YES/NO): NO